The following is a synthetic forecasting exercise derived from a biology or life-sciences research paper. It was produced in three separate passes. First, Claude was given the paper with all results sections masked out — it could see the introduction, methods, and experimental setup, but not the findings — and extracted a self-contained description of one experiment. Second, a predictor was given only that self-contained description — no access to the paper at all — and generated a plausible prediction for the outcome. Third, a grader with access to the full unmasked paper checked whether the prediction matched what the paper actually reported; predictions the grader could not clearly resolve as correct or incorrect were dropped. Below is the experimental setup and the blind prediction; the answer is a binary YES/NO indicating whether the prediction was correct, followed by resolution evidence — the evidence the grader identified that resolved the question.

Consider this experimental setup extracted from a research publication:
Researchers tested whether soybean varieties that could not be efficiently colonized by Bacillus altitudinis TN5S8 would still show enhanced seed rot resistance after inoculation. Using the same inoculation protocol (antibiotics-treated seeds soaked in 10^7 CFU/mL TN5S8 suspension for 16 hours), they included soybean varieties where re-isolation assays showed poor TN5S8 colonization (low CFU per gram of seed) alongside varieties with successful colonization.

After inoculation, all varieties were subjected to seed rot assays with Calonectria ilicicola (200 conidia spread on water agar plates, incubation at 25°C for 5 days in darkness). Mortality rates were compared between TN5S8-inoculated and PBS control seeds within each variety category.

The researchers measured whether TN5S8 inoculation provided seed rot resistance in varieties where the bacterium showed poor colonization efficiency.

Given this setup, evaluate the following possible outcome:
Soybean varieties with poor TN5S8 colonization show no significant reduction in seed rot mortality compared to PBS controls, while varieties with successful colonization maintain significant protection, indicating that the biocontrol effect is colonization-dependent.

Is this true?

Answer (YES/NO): YES